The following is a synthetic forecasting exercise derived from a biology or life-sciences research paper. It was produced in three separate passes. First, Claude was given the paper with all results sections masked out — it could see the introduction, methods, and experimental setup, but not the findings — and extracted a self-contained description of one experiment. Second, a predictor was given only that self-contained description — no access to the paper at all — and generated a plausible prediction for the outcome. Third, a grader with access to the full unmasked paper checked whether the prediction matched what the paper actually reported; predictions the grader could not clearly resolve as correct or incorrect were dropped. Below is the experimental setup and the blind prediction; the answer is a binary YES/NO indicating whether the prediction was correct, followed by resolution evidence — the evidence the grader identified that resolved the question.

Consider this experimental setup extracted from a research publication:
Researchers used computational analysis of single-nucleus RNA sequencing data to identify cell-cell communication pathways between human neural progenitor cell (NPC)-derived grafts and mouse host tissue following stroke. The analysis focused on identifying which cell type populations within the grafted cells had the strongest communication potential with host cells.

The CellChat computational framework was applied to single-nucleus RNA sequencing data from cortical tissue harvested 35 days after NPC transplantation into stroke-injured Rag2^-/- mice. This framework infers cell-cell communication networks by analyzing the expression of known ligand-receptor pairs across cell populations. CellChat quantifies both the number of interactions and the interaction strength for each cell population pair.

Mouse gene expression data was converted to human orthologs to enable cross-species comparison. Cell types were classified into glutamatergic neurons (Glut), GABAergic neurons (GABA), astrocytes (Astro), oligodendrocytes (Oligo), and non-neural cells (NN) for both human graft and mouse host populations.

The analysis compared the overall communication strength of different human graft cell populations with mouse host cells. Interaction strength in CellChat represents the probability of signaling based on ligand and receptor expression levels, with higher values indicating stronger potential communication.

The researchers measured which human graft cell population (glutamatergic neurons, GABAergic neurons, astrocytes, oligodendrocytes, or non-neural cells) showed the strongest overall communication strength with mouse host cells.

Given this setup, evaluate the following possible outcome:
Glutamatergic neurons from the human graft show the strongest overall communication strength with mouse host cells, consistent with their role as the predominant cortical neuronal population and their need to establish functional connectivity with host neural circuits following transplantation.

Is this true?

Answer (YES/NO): NO